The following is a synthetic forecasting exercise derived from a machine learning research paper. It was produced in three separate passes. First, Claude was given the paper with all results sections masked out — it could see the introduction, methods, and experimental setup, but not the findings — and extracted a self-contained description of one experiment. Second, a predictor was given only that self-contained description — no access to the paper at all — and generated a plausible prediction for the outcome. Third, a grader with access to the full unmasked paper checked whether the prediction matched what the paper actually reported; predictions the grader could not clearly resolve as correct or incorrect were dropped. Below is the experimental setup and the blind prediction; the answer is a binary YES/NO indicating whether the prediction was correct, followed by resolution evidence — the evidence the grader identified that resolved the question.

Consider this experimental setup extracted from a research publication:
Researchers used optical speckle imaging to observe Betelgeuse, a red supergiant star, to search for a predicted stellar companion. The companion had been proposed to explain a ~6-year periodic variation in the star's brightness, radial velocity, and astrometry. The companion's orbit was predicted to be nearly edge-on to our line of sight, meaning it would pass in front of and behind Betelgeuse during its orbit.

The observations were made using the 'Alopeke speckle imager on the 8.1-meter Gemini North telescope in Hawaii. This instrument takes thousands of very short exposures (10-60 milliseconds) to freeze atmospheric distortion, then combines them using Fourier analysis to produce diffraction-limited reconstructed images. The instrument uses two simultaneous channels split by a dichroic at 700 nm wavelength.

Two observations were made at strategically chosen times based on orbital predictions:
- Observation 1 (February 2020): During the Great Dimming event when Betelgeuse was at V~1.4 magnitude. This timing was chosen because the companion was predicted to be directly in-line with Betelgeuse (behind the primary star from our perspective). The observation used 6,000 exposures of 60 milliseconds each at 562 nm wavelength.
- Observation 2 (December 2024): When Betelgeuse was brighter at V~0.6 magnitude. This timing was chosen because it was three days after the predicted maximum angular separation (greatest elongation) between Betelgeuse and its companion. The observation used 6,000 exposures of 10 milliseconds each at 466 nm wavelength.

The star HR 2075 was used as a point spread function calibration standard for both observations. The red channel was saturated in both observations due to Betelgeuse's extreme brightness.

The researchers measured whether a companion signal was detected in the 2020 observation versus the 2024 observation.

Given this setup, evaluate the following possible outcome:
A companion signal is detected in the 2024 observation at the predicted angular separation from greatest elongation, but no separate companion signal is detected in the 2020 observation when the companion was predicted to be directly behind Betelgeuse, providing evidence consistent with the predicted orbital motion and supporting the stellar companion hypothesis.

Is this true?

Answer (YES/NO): YES